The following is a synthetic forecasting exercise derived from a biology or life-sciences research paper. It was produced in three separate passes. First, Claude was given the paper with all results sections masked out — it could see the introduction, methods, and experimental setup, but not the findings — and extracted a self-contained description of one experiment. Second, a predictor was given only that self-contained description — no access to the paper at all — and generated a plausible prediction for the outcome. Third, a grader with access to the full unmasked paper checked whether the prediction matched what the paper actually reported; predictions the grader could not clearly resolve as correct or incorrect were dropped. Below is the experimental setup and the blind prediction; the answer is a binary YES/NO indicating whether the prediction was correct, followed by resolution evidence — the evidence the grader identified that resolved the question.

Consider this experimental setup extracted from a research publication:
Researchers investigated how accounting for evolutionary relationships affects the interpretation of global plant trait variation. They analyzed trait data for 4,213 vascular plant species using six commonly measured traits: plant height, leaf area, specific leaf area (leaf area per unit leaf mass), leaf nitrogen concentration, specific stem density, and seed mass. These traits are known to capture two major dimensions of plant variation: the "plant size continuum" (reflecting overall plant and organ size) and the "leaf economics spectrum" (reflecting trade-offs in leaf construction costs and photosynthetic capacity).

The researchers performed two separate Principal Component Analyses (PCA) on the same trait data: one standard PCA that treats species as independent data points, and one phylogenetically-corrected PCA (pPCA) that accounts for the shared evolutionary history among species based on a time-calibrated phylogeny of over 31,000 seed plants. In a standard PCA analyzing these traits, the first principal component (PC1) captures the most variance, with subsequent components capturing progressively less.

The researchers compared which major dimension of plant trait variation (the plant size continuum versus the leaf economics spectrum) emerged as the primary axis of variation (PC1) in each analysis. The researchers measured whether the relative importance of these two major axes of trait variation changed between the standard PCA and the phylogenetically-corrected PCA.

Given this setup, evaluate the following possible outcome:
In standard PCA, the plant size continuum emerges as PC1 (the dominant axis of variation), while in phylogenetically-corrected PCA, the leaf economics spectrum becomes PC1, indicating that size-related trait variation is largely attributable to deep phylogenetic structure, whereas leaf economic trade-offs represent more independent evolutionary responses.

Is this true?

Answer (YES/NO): YES